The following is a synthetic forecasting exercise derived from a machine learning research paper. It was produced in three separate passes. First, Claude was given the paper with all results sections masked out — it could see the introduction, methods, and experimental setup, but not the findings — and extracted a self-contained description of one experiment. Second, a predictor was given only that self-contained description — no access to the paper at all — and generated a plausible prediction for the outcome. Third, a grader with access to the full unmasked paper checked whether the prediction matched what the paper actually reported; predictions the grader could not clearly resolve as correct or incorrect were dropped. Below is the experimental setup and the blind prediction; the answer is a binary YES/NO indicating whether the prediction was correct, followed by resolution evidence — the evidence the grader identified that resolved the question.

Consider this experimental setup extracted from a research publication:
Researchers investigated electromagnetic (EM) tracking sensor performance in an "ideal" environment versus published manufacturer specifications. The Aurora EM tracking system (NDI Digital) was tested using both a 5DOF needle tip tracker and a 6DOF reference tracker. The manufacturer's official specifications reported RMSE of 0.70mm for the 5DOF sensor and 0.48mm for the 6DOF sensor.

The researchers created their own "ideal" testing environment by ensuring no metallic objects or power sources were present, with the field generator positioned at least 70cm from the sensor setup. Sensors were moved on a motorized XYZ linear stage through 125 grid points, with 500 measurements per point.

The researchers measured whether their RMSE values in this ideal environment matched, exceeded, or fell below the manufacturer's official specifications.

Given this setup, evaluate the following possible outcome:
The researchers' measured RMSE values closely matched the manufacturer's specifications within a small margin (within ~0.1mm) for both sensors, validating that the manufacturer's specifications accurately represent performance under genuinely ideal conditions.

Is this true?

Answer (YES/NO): NO